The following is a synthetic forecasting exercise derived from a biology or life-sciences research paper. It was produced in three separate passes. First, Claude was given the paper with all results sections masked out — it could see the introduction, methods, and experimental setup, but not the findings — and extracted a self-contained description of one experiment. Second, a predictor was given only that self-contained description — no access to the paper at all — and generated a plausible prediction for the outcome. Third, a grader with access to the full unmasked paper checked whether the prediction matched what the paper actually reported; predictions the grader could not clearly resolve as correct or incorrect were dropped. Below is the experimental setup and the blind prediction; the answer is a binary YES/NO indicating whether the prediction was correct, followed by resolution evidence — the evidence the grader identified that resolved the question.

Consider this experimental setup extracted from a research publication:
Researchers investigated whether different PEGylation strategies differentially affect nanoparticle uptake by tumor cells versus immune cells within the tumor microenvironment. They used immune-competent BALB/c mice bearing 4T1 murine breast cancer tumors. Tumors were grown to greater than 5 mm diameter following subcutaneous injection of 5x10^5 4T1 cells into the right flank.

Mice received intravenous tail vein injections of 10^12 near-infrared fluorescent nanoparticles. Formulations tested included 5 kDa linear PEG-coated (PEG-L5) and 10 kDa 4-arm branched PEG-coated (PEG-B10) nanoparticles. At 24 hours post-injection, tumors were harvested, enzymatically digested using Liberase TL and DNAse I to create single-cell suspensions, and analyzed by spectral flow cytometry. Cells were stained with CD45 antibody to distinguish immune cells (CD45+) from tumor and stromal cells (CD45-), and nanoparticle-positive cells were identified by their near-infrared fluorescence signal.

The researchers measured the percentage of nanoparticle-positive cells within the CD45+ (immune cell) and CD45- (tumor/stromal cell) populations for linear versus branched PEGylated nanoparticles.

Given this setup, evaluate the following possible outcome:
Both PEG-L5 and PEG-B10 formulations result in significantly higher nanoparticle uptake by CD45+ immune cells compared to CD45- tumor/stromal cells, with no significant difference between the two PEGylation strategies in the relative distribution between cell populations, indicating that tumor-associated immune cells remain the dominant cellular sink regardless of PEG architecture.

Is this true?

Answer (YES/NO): YES